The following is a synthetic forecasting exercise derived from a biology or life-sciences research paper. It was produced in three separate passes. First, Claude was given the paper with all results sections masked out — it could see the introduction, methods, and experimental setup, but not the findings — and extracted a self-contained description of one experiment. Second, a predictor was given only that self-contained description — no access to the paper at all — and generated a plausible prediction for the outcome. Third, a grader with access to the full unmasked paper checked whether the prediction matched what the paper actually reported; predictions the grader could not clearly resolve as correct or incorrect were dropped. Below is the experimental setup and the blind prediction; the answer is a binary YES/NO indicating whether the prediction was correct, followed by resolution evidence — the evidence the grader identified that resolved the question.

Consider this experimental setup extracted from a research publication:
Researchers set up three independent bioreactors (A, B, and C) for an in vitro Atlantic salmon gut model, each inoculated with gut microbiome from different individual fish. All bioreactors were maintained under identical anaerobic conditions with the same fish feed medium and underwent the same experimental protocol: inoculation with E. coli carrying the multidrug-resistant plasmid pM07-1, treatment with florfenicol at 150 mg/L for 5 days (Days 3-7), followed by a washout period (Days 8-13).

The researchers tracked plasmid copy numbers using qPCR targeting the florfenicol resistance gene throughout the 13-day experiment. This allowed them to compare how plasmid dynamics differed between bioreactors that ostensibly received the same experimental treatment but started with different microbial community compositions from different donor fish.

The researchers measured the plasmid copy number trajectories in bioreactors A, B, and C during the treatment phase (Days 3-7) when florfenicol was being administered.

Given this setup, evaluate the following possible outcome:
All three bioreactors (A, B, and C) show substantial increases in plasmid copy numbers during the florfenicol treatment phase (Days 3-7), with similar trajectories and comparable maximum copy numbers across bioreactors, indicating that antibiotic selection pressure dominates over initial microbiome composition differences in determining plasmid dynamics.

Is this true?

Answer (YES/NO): NO